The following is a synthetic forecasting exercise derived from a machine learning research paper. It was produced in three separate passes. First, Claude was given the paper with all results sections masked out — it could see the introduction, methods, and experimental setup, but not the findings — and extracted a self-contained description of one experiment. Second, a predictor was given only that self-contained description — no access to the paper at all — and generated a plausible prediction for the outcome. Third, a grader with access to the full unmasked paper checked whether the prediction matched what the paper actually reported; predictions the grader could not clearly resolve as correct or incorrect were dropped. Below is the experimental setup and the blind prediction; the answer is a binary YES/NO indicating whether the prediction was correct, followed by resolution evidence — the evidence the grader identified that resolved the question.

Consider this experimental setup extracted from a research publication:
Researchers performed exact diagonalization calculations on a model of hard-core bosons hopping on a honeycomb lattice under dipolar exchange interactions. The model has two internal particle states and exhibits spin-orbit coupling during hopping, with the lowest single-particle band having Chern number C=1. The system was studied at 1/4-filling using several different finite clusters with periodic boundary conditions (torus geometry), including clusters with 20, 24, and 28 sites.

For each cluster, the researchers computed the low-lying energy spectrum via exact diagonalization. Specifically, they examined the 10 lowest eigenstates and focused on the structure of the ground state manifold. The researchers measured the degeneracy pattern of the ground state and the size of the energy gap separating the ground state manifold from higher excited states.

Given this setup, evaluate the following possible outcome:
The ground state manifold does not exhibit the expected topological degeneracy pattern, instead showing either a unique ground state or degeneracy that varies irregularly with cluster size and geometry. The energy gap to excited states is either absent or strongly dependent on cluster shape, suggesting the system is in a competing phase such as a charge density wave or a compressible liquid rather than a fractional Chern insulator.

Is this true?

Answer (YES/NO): NO